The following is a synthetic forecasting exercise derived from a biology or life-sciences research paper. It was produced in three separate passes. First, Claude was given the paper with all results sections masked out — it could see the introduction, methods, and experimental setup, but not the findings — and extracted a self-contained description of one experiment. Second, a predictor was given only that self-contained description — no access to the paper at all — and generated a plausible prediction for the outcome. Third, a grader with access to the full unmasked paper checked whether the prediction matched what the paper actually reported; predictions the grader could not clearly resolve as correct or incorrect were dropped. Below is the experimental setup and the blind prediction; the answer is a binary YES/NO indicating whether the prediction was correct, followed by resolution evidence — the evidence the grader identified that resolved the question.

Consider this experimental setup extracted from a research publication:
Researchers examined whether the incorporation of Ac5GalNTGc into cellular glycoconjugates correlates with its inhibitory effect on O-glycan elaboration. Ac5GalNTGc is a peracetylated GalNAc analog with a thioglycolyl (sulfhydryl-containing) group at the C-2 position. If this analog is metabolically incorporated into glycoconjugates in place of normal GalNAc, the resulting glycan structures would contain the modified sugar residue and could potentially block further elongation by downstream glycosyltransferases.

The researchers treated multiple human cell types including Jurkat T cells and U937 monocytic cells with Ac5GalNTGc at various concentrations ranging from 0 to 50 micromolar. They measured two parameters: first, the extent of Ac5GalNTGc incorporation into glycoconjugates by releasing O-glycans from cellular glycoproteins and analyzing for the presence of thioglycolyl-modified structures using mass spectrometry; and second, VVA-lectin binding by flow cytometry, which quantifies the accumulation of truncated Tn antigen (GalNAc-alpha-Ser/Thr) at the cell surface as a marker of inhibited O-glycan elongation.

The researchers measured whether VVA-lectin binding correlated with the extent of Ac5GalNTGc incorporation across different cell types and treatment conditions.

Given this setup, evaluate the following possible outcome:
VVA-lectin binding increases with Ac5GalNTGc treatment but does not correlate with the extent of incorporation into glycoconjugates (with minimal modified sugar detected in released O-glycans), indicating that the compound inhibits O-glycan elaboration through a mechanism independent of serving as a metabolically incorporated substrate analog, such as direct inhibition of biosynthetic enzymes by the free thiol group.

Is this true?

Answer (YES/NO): NO